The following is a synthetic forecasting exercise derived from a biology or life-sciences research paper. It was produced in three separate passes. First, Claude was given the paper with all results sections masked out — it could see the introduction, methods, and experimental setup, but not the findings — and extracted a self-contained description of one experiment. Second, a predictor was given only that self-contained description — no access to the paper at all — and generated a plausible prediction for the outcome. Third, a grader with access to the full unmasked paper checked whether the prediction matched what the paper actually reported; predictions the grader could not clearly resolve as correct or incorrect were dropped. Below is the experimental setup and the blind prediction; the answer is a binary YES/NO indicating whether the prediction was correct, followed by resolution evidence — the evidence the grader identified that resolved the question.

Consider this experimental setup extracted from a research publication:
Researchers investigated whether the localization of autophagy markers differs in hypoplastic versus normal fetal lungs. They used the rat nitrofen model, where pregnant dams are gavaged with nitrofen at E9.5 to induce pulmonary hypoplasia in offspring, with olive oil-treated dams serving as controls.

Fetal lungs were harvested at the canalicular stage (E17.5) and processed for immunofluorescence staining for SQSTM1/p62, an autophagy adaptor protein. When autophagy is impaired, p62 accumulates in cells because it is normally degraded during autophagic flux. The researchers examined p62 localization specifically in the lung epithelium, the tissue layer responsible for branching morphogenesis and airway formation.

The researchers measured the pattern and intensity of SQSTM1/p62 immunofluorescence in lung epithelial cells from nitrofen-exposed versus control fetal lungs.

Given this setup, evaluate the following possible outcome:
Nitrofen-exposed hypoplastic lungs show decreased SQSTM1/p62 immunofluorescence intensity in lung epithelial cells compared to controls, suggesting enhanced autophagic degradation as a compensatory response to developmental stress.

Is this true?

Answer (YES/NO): NO